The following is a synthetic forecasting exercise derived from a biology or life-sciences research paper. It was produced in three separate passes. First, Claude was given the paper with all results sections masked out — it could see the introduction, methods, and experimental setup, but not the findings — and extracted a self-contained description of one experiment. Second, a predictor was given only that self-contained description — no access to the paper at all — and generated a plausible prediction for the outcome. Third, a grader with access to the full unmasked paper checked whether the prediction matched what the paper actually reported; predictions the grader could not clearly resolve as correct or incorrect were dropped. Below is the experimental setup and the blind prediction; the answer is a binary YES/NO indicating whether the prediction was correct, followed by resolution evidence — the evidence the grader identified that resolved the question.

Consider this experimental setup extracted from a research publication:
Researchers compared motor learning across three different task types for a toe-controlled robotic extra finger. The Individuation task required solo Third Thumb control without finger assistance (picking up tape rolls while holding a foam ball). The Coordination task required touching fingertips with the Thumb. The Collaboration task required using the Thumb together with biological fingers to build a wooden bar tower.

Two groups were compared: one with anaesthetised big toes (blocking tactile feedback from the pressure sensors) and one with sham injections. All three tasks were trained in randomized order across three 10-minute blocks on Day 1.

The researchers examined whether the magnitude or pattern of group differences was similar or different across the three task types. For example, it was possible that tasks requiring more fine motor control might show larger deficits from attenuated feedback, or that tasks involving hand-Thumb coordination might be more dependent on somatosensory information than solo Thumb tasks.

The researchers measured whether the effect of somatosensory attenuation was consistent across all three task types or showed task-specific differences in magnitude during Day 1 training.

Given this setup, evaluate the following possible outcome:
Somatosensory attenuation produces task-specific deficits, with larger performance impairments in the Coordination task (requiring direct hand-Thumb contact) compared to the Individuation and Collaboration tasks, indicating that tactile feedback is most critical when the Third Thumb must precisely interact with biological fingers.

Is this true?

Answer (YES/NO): NO